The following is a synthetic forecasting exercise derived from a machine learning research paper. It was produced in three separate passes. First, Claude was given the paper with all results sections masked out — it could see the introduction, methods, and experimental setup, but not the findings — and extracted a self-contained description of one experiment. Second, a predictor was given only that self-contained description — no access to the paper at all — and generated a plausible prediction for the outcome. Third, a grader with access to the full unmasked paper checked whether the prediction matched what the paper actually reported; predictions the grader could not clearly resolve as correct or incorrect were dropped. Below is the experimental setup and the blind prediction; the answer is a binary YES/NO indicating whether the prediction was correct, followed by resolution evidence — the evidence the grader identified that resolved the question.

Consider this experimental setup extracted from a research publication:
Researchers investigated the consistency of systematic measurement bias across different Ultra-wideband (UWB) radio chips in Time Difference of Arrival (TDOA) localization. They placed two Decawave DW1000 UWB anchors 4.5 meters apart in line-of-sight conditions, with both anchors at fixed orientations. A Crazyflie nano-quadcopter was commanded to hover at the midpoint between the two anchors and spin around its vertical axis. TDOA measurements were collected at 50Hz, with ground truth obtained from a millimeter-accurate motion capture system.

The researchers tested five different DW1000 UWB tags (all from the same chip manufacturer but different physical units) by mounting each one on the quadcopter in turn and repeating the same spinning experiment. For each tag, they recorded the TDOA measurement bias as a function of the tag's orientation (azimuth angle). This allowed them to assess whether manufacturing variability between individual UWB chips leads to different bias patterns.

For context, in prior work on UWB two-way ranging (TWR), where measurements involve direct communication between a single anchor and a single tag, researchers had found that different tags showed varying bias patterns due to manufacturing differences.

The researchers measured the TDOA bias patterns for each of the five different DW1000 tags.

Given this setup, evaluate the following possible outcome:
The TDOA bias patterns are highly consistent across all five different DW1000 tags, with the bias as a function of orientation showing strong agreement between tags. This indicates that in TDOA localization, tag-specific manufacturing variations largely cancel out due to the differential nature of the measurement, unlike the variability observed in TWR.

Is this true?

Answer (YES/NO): YES